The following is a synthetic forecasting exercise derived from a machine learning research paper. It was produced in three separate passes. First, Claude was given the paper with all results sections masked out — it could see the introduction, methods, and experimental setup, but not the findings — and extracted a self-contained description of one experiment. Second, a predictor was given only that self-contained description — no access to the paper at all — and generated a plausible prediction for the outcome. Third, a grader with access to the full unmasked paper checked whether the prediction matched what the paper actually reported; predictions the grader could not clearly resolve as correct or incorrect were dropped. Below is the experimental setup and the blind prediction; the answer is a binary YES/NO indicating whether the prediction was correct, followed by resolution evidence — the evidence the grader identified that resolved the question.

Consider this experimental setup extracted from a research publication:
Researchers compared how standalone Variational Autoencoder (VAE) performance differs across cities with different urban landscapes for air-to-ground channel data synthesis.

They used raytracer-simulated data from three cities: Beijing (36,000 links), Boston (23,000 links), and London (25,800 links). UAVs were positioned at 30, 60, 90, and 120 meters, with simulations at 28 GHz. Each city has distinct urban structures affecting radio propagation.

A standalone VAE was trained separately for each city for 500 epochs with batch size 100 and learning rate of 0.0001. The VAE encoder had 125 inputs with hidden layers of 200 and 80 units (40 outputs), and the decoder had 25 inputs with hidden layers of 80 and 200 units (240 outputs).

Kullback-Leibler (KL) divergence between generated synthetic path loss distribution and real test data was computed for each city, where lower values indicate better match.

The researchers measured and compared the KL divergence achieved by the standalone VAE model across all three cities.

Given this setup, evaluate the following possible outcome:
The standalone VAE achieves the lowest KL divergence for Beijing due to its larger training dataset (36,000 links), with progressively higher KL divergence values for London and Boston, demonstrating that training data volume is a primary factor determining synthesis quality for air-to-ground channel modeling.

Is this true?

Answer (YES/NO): NO